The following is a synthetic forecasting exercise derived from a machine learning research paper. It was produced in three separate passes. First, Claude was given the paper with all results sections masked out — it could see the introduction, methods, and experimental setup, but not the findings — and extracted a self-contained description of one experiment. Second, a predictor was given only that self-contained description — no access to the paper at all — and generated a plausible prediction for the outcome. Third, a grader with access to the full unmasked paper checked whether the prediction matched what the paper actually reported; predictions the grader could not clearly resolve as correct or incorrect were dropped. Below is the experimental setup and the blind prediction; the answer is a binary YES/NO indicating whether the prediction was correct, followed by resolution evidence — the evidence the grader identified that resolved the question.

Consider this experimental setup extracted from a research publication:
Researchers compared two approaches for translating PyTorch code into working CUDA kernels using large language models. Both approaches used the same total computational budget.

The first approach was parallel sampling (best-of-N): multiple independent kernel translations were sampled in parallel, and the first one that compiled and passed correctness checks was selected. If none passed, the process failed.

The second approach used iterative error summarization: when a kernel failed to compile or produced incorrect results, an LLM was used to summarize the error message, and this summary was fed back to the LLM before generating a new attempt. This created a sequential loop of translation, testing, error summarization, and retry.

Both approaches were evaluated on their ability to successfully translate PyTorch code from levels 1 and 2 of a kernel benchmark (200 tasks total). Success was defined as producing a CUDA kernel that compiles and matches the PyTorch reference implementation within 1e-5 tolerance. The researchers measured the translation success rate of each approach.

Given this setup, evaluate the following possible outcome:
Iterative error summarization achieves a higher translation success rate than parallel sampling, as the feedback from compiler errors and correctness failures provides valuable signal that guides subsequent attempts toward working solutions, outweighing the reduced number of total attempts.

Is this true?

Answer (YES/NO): YES